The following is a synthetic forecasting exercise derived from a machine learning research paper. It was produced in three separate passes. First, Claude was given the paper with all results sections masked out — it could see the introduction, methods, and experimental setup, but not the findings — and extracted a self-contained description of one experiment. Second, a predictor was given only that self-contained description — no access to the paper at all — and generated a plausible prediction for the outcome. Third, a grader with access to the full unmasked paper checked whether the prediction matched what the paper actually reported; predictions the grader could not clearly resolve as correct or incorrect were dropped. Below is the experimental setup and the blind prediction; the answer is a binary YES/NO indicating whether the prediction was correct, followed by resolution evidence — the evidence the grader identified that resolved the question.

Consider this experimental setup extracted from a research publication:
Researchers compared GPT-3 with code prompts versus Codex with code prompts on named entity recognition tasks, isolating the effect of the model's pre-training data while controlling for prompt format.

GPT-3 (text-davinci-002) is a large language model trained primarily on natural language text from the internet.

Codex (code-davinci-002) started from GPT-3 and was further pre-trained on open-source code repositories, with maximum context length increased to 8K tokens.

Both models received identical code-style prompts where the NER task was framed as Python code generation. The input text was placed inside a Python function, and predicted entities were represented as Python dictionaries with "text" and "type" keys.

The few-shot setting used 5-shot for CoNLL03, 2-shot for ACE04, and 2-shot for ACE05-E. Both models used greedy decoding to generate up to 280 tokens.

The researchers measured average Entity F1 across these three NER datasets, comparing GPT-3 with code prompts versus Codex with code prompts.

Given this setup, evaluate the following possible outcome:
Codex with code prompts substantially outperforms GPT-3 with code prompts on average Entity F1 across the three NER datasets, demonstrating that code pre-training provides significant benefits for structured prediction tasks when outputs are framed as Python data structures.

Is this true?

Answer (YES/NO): NO